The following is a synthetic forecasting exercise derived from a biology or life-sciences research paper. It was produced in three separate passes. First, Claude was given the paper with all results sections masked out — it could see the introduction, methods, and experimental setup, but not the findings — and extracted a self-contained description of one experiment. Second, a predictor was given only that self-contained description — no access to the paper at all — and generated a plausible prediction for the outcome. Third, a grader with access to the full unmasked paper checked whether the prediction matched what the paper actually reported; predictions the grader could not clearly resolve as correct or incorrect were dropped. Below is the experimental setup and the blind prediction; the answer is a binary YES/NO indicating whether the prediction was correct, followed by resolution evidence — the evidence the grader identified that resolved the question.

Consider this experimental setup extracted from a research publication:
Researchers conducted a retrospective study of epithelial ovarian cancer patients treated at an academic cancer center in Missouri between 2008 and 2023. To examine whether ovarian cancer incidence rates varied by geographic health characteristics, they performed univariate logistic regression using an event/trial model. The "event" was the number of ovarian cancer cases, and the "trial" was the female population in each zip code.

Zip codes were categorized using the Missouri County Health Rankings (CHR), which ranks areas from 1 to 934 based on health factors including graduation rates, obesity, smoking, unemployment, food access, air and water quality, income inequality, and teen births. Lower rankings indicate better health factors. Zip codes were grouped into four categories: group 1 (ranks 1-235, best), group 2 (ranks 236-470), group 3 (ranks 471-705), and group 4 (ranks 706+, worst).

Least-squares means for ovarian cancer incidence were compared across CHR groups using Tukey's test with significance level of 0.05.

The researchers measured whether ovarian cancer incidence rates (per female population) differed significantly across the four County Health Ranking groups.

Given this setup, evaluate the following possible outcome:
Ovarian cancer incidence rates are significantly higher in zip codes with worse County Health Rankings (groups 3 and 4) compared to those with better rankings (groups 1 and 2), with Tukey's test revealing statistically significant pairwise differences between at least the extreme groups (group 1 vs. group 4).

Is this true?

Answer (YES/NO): NO